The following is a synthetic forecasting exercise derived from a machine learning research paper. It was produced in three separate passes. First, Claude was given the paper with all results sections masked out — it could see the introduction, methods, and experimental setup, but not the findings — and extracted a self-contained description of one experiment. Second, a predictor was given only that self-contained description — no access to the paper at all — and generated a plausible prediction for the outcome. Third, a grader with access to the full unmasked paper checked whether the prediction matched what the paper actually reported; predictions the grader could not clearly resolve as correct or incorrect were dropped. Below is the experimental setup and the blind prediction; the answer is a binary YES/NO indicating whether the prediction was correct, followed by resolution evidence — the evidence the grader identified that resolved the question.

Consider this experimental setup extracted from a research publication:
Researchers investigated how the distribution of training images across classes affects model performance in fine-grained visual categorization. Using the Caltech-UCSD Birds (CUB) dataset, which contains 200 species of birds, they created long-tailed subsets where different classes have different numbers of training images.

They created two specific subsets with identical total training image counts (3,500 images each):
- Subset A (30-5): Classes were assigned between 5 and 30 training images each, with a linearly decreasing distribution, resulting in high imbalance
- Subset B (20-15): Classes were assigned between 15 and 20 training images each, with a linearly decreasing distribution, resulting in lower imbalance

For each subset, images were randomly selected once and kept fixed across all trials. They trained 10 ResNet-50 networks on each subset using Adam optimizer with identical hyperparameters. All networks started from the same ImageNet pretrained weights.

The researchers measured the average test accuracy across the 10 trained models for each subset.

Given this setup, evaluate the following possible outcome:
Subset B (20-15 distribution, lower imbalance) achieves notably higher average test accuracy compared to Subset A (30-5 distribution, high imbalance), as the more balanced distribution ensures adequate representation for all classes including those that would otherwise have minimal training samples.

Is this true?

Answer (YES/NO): YES